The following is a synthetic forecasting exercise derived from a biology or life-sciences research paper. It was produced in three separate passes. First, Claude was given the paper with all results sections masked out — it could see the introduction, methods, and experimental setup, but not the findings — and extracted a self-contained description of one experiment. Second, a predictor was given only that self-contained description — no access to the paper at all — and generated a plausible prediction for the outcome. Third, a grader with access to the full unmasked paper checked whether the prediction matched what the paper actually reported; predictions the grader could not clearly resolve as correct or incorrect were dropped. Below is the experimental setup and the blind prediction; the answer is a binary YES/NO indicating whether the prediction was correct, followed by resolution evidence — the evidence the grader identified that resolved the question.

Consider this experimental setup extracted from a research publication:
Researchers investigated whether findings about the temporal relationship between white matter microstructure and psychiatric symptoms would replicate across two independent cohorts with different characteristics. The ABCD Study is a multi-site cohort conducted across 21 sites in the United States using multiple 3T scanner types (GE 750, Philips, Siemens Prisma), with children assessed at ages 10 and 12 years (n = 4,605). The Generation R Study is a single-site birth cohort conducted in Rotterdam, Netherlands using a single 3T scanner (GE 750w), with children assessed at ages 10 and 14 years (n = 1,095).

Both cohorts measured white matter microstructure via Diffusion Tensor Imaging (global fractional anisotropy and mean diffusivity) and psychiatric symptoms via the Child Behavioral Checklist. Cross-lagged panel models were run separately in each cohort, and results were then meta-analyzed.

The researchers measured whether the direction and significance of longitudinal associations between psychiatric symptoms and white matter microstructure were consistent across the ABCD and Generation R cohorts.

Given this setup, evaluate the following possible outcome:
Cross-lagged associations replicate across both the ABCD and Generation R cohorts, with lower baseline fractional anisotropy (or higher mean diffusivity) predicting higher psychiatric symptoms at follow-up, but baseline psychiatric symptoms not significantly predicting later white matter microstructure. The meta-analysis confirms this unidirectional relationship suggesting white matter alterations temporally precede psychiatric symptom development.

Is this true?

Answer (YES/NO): NO